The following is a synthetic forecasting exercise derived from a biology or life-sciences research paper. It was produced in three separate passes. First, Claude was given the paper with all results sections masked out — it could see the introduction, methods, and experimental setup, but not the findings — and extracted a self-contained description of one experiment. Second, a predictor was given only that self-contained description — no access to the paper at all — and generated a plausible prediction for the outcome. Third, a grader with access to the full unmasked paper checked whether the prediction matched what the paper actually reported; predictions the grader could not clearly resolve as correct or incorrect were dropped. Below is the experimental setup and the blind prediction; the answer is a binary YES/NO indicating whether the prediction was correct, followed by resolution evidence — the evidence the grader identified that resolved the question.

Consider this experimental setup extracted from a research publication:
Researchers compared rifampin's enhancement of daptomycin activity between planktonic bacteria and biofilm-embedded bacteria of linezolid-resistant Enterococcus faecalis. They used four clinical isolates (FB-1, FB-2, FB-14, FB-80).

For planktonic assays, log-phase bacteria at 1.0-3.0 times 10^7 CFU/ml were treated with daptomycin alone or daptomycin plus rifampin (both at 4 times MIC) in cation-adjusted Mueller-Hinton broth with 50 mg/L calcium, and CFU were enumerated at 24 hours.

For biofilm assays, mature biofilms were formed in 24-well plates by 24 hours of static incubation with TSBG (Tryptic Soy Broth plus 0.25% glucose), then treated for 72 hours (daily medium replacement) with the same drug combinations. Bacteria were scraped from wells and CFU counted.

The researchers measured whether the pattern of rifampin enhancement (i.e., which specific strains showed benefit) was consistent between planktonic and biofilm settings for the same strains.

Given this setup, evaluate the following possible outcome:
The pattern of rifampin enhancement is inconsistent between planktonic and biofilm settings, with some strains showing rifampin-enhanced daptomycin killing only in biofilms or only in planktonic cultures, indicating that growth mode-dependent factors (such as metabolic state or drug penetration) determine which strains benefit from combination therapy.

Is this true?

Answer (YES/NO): YES